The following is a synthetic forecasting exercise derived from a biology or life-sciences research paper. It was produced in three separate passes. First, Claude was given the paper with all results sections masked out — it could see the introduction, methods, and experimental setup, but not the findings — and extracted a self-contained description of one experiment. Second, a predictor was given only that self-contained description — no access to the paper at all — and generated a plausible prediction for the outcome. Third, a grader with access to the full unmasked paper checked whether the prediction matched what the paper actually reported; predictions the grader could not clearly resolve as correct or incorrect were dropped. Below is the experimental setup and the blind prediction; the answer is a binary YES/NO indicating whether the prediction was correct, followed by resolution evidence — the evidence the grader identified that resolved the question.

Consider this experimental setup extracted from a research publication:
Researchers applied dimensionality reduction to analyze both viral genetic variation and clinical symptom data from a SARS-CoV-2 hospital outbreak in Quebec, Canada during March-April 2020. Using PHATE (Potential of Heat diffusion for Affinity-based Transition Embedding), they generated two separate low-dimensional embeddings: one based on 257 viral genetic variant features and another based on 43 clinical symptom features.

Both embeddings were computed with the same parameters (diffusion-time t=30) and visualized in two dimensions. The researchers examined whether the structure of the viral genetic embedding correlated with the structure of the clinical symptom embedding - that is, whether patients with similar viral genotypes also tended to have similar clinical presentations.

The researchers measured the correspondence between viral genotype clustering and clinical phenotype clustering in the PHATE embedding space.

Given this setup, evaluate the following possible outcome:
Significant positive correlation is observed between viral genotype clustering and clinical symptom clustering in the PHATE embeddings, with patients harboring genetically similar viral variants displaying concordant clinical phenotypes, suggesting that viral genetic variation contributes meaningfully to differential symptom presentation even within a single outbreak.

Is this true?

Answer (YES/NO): NO